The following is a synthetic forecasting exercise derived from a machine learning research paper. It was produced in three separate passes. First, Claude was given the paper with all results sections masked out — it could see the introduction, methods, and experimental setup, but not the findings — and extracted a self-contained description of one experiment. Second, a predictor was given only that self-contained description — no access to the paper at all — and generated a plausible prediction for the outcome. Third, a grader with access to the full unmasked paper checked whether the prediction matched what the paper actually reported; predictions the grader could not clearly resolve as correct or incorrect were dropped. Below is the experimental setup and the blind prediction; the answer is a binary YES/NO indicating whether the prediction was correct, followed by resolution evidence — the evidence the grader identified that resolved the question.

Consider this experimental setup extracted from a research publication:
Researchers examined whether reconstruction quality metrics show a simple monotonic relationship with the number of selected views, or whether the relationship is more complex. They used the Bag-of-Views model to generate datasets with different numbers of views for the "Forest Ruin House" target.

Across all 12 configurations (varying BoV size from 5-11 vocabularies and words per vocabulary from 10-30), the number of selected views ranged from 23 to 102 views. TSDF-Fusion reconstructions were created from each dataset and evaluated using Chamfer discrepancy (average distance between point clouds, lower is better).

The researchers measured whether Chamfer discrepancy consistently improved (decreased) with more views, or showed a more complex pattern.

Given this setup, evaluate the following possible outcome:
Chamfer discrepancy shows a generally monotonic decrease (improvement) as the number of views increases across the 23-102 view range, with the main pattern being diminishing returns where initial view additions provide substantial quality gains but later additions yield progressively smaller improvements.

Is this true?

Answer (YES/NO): NO